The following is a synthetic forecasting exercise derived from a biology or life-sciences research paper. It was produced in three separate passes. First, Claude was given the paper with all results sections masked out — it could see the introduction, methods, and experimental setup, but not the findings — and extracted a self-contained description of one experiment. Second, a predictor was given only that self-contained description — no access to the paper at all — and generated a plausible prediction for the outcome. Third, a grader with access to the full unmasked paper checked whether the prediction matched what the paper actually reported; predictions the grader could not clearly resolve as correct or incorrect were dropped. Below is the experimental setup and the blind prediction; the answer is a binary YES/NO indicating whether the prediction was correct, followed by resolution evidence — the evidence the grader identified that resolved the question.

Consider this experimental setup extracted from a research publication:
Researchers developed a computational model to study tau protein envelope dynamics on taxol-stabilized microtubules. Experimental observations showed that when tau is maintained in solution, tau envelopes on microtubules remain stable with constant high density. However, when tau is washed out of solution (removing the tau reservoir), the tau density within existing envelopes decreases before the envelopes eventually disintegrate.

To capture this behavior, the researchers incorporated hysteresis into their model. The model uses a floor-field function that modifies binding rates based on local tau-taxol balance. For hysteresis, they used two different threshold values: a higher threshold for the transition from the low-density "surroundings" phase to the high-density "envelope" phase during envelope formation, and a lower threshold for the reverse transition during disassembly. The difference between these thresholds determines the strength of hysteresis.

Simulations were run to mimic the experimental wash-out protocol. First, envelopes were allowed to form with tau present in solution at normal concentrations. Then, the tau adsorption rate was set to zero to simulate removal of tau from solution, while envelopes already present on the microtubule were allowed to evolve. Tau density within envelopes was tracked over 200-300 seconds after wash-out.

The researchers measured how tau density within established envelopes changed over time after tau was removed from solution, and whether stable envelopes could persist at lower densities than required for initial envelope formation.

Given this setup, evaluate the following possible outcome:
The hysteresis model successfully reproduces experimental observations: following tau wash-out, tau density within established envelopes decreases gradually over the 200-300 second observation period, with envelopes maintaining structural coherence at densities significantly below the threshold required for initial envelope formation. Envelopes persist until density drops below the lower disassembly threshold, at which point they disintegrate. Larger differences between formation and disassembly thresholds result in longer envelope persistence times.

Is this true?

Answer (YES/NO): NO